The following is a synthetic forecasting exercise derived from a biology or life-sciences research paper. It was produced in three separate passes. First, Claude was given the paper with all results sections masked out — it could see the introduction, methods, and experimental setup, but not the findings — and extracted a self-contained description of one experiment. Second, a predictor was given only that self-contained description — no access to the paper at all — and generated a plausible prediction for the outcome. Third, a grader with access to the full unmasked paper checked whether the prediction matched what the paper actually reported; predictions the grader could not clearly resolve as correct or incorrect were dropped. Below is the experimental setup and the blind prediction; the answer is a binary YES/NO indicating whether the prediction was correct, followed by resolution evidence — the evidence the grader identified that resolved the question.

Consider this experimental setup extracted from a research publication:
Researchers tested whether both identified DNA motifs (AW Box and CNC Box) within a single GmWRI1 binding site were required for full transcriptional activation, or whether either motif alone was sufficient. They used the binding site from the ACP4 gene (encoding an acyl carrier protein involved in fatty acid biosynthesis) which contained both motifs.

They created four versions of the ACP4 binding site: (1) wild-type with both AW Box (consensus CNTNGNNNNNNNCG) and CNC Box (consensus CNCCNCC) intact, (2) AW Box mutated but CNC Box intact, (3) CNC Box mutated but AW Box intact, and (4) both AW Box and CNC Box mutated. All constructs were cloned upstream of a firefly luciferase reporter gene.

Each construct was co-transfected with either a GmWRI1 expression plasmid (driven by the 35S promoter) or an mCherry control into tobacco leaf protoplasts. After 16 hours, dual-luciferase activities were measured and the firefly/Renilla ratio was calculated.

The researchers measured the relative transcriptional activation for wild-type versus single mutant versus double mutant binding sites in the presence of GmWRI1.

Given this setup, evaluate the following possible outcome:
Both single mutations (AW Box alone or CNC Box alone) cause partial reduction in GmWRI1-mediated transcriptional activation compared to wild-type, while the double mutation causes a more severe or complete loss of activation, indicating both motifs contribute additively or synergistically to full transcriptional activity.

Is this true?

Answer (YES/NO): NO